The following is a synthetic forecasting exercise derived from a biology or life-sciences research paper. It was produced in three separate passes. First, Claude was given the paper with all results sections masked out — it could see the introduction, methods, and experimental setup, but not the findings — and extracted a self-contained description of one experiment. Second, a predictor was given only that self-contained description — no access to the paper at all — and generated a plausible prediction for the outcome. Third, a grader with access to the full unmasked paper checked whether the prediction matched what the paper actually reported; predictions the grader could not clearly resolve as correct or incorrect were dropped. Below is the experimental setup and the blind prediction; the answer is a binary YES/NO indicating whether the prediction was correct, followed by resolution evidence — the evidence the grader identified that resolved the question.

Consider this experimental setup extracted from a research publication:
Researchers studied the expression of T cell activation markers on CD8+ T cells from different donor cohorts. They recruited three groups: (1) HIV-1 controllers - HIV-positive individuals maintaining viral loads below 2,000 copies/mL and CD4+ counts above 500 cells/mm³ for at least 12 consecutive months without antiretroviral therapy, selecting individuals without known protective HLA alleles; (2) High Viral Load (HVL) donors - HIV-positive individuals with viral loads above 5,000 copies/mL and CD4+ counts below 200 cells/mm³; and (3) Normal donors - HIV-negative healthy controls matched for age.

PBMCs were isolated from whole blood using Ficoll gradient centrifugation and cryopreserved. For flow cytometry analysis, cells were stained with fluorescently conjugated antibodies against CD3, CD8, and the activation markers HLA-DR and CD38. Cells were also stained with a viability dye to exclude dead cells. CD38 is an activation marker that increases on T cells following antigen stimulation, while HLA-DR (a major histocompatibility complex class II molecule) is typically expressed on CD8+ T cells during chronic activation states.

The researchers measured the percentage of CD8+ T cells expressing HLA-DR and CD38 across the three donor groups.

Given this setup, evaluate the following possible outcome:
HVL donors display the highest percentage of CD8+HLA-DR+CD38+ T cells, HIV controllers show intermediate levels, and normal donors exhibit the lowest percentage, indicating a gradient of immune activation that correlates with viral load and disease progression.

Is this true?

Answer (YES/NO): NO